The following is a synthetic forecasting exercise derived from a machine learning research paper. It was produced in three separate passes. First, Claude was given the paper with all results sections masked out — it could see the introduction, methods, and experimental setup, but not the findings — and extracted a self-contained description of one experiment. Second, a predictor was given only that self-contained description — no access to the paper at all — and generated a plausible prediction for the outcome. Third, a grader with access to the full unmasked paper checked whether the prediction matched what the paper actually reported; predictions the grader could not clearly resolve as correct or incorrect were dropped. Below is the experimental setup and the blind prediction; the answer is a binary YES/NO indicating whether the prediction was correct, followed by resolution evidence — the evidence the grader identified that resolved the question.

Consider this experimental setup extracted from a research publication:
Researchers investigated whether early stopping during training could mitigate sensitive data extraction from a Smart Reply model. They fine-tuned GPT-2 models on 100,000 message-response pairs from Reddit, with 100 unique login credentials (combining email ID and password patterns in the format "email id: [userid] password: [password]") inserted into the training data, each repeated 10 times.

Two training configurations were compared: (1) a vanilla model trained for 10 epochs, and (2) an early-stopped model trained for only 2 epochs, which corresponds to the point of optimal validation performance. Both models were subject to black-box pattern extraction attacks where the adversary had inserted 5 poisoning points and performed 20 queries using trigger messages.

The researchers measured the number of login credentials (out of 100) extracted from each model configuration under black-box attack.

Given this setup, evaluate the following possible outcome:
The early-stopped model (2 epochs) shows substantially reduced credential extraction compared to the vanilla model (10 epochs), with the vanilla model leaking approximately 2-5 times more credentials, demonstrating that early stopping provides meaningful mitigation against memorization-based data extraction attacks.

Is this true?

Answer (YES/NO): NO